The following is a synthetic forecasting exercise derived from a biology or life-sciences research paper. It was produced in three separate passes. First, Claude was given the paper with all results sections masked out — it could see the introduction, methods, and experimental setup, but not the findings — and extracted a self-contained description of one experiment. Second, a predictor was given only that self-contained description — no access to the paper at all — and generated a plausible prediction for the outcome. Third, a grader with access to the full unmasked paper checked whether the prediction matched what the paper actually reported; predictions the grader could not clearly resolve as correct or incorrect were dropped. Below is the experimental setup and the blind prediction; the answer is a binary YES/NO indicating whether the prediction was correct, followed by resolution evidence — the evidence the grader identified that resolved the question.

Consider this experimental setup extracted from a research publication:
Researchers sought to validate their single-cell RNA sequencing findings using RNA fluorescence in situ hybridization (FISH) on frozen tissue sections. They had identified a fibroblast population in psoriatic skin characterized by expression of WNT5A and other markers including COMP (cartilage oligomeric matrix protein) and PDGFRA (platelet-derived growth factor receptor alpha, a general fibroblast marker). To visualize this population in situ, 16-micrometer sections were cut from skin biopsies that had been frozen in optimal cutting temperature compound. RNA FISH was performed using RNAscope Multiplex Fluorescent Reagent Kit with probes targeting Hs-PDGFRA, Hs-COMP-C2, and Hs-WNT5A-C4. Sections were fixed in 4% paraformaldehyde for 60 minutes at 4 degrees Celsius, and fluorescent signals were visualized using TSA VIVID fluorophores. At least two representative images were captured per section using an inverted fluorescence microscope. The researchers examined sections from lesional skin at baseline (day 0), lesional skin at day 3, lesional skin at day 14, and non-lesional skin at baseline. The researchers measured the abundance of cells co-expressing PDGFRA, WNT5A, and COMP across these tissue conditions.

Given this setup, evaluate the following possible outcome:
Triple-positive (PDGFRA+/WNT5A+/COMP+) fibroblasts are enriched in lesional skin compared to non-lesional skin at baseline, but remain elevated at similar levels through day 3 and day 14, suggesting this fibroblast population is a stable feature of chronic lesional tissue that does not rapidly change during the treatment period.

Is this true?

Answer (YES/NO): NO